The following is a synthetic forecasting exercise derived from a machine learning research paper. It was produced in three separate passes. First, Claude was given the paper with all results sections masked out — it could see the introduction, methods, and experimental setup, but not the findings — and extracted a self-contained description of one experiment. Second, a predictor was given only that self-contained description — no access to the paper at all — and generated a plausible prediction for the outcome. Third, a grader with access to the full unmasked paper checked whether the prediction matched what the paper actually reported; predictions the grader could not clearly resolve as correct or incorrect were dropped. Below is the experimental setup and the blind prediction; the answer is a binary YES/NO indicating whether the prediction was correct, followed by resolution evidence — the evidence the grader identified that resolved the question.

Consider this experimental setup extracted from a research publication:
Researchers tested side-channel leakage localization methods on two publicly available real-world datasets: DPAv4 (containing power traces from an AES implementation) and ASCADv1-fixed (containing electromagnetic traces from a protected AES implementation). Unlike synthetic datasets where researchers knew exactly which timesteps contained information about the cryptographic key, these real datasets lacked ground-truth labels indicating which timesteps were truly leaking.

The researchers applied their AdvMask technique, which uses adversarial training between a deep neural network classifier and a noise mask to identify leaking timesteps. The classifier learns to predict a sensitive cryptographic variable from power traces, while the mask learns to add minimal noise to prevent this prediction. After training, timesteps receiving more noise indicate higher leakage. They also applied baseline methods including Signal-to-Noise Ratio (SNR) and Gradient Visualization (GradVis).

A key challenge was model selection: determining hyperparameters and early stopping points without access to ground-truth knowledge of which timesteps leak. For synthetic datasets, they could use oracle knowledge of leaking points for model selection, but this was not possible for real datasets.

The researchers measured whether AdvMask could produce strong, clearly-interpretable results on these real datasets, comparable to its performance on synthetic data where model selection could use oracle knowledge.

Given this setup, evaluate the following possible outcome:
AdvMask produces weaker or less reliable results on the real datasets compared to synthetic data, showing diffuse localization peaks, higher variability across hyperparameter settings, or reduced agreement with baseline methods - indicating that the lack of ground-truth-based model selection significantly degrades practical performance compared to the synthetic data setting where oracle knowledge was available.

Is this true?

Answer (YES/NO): YES